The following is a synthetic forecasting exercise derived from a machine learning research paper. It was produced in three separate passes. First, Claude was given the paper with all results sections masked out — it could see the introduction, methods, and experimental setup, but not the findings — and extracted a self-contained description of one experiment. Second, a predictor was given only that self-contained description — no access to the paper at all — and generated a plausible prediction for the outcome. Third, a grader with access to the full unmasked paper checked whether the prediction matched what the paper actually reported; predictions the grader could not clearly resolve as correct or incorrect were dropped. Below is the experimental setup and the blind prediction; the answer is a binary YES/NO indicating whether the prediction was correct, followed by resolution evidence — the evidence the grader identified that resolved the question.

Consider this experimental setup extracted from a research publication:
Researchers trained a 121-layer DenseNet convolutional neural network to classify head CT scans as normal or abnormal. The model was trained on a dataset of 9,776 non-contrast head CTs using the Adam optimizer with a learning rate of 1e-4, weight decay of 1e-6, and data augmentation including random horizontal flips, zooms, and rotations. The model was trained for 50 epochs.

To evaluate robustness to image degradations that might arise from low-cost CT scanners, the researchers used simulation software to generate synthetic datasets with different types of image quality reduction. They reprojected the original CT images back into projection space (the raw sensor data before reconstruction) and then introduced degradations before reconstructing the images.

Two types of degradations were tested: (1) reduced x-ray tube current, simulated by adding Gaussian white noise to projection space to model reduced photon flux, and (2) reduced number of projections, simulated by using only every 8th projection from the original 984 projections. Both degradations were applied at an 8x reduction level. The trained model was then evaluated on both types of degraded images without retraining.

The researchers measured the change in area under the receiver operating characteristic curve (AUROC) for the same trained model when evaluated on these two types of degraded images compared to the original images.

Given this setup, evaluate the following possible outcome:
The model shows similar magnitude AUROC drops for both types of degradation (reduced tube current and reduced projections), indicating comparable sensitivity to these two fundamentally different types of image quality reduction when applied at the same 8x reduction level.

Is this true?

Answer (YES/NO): NO